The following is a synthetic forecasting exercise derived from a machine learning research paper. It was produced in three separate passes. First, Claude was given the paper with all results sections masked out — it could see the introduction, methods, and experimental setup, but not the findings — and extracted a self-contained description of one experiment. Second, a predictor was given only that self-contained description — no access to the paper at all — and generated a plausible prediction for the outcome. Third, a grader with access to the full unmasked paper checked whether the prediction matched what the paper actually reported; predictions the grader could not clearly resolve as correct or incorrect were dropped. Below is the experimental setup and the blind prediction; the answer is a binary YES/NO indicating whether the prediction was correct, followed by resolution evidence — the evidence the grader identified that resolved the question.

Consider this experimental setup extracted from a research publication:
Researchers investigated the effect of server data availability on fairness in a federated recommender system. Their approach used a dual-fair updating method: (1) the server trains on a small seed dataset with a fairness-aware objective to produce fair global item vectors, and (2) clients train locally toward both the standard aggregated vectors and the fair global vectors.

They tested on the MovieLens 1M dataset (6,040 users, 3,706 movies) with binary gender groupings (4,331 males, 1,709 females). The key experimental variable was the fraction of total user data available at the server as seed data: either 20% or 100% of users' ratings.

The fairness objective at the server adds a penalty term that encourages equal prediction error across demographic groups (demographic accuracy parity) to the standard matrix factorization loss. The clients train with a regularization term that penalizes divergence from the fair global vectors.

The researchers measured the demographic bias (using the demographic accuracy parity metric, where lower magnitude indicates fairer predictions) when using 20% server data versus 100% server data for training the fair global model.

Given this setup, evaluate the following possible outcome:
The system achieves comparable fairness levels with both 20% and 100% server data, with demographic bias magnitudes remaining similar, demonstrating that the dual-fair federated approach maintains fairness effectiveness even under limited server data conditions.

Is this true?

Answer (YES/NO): NO